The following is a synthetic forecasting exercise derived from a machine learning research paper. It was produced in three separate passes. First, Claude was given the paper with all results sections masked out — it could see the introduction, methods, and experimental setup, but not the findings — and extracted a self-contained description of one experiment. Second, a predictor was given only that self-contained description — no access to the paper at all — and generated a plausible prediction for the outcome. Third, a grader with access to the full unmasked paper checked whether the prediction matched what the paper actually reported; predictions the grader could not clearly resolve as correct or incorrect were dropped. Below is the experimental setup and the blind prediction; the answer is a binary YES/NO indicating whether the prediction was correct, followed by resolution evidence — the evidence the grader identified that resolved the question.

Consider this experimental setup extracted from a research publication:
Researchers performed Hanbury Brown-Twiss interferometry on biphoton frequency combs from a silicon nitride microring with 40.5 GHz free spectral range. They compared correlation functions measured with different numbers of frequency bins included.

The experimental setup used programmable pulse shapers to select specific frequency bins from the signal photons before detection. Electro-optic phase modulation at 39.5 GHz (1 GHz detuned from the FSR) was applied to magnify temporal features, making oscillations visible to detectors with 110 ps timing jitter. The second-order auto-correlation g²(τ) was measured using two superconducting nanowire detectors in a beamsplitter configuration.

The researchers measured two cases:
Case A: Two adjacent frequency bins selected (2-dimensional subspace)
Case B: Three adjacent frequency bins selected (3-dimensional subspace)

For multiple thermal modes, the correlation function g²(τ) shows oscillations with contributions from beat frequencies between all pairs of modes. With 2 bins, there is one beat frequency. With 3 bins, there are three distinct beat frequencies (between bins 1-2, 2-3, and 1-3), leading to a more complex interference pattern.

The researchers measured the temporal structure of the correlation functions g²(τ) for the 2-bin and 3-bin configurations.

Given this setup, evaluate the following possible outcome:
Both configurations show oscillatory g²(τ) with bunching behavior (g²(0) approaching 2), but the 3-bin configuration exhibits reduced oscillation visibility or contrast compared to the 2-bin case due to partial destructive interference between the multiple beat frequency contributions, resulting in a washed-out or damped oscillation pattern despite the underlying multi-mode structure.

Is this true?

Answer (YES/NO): NO